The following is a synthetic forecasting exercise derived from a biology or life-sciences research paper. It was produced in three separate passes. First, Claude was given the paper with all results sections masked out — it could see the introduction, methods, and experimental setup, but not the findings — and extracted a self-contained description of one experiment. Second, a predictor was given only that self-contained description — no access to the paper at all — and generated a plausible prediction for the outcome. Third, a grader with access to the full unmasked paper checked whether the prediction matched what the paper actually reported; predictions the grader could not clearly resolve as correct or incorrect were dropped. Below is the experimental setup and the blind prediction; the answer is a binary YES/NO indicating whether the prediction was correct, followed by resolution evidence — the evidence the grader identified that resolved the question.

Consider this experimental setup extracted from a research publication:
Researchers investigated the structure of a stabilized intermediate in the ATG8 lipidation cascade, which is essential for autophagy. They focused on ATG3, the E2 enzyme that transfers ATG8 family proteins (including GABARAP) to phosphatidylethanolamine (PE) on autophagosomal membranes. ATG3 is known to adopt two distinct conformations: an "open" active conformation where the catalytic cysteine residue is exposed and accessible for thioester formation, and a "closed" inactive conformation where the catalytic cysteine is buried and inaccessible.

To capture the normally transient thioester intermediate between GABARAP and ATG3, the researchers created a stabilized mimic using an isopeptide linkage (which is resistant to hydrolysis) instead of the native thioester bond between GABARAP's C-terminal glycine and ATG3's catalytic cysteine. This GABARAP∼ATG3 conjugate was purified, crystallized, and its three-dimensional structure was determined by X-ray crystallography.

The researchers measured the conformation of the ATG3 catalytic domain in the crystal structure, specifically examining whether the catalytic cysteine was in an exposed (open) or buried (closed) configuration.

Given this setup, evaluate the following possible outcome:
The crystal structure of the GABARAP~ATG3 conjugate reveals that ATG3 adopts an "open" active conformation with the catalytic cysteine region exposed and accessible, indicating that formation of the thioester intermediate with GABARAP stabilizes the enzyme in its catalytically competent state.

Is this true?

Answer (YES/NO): NO